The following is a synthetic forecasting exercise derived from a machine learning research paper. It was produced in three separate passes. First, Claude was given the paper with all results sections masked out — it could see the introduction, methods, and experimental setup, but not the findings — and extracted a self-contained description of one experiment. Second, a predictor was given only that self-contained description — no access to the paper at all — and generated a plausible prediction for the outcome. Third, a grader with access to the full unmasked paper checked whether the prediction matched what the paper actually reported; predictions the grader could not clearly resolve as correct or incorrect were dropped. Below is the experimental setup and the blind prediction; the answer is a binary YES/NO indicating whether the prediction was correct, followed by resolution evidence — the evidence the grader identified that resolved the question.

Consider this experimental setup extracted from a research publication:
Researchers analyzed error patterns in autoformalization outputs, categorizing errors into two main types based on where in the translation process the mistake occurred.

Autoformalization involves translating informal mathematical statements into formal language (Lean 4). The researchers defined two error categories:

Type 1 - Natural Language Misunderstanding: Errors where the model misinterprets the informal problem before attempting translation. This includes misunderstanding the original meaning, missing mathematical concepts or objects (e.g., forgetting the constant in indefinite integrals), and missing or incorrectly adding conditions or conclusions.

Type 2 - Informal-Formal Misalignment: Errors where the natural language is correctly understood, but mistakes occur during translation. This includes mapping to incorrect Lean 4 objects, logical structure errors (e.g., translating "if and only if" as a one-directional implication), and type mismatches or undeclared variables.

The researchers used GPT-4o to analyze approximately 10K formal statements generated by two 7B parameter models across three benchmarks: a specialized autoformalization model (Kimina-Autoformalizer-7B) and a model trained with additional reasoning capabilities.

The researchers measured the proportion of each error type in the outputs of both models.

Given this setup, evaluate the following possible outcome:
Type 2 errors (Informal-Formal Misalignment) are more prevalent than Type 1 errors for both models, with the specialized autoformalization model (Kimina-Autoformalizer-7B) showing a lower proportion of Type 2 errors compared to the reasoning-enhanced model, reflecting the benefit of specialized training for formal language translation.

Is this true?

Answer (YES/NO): NO